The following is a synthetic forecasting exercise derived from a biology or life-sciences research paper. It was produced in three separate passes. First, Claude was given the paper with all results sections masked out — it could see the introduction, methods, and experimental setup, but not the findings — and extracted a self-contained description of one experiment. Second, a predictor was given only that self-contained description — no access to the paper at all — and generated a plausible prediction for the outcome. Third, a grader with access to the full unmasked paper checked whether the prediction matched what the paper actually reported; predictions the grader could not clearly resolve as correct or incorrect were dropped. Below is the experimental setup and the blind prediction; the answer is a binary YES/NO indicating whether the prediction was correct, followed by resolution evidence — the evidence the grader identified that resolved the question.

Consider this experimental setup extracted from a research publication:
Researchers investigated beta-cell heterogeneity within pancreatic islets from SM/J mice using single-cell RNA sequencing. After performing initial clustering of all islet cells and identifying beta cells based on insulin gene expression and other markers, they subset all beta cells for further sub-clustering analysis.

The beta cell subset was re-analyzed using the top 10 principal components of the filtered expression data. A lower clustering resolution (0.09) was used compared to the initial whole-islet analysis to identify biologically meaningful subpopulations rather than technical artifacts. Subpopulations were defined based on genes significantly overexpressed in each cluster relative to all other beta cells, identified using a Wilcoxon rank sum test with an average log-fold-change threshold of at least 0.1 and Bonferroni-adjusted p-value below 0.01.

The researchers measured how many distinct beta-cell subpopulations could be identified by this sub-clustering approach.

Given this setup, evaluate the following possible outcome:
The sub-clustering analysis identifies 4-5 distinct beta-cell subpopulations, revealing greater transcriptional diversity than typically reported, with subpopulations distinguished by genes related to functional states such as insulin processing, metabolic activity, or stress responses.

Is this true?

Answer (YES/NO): YES